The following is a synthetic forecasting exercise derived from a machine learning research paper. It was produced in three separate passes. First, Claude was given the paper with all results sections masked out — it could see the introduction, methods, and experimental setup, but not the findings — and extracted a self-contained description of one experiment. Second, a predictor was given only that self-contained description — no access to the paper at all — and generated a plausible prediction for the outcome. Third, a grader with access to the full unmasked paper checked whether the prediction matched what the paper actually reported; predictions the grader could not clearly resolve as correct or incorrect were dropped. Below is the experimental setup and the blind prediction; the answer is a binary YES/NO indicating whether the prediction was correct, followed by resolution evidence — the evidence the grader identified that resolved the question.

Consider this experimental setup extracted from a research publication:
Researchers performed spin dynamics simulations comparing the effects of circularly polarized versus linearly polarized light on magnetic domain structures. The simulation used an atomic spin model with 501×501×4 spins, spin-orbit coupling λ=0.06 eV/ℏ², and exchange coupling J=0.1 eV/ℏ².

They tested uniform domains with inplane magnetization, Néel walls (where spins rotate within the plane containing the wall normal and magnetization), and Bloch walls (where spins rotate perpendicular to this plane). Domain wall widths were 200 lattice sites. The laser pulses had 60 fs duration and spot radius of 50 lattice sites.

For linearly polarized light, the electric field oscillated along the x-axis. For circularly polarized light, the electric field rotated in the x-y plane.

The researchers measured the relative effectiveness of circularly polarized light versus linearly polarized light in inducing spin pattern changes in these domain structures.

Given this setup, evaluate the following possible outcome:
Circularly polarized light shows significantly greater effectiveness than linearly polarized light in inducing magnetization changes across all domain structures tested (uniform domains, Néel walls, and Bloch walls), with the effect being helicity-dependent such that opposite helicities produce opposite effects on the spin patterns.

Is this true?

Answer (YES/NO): NO